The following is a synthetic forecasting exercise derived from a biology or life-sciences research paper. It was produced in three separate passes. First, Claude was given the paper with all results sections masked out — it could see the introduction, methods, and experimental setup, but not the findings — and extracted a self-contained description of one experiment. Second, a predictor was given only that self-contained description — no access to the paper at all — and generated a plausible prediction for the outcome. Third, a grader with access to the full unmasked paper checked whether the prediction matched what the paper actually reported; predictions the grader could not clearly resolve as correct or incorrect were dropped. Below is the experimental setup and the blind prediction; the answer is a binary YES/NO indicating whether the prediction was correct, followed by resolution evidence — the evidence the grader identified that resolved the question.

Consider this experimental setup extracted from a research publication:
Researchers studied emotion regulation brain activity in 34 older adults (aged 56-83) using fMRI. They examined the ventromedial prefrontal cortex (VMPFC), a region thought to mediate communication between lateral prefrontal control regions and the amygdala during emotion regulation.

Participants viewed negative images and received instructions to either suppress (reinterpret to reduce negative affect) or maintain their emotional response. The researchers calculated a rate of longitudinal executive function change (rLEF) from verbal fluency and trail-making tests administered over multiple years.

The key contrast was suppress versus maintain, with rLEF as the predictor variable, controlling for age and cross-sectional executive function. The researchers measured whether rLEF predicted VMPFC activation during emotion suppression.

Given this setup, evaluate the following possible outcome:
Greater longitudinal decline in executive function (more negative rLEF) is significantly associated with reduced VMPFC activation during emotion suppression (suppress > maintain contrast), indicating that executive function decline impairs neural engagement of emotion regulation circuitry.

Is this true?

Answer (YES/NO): NO